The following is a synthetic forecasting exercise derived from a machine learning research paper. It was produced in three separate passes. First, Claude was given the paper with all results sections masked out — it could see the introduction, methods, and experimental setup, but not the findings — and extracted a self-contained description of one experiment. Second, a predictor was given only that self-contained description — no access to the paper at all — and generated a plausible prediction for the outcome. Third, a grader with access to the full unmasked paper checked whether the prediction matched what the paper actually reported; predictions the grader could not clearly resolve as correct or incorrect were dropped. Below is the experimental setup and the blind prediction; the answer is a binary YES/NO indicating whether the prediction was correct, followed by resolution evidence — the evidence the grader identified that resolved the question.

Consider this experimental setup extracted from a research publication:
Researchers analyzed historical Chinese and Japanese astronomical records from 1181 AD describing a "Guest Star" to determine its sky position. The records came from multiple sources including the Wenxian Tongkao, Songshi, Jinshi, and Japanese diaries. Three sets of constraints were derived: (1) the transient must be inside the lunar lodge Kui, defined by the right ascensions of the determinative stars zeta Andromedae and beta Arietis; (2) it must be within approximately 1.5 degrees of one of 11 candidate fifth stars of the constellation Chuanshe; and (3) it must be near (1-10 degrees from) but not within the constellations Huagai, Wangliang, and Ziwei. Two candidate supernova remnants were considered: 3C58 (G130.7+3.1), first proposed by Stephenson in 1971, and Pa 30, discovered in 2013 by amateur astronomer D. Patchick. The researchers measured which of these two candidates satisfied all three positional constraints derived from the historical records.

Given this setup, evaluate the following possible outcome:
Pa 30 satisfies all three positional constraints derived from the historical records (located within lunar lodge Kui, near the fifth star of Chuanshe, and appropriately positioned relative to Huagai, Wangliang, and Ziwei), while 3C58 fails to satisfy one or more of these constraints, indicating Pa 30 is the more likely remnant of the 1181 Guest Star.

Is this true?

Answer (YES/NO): YES